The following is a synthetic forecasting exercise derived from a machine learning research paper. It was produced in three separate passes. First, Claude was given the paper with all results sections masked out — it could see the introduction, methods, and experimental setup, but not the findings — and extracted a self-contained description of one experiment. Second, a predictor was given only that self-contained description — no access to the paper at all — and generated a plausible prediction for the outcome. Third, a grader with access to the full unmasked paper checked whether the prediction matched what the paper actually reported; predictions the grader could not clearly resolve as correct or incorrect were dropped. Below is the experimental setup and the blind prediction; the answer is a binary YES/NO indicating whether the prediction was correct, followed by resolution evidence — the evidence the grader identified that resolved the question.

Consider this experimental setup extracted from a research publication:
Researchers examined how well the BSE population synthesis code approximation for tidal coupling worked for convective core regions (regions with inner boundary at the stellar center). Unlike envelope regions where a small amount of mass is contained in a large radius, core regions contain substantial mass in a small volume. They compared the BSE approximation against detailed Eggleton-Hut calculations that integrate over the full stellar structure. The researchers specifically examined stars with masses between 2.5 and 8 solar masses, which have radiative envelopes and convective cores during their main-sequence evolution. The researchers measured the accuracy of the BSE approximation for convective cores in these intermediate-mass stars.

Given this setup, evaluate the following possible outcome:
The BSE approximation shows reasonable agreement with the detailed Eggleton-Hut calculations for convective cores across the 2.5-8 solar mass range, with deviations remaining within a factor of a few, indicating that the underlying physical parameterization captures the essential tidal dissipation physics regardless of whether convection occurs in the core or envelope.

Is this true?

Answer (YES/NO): NO